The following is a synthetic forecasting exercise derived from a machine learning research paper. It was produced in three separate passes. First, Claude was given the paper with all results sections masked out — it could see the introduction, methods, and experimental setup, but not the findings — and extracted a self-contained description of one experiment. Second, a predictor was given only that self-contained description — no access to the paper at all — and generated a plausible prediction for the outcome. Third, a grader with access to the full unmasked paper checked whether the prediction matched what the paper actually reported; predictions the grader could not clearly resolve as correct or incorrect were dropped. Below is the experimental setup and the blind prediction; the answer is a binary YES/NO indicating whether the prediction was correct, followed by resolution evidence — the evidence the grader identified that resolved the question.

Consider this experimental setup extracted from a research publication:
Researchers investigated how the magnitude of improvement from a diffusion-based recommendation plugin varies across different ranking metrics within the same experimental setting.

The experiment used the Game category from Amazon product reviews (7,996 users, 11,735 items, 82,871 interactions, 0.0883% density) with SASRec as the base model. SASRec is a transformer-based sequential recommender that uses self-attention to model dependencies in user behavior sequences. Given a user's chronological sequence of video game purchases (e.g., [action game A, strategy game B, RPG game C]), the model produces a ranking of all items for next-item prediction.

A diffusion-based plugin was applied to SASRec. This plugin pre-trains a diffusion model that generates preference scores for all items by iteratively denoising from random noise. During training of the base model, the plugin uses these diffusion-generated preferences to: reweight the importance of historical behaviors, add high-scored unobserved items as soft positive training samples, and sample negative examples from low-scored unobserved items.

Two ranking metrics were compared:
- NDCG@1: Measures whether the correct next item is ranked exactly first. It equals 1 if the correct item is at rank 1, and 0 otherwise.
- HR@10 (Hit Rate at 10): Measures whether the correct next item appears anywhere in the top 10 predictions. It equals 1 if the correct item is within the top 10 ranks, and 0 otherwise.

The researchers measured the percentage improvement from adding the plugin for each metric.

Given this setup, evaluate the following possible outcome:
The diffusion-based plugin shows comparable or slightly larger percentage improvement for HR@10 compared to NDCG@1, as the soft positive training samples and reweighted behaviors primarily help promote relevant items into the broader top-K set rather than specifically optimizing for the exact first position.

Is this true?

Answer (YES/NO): NO